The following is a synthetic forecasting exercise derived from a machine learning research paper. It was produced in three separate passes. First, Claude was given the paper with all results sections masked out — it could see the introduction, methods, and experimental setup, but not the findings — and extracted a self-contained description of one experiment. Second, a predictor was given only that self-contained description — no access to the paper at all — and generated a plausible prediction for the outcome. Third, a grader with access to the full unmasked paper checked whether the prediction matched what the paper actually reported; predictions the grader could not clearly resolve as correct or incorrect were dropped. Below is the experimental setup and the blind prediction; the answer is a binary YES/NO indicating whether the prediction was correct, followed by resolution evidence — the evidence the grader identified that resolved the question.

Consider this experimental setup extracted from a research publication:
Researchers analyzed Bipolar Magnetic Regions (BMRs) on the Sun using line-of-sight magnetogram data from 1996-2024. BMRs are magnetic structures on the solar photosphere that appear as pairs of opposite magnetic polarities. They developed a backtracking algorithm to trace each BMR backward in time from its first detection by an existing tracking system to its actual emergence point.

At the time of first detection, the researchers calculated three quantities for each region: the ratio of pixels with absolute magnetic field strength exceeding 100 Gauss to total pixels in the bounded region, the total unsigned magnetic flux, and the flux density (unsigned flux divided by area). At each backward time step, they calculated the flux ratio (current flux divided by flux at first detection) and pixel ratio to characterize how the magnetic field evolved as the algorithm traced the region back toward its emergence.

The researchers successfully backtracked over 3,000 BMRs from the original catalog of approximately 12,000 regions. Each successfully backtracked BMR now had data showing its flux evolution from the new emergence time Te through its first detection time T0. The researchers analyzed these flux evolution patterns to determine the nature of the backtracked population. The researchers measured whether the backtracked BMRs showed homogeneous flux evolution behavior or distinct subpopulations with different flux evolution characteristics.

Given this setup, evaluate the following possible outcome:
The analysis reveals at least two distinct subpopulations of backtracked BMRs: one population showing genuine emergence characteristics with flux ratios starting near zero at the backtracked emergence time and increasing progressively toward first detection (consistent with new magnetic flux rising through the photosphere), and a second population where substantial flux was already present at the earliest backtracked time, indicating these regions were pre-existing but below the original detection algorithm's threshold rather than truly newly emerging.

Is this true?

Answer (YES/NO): YES